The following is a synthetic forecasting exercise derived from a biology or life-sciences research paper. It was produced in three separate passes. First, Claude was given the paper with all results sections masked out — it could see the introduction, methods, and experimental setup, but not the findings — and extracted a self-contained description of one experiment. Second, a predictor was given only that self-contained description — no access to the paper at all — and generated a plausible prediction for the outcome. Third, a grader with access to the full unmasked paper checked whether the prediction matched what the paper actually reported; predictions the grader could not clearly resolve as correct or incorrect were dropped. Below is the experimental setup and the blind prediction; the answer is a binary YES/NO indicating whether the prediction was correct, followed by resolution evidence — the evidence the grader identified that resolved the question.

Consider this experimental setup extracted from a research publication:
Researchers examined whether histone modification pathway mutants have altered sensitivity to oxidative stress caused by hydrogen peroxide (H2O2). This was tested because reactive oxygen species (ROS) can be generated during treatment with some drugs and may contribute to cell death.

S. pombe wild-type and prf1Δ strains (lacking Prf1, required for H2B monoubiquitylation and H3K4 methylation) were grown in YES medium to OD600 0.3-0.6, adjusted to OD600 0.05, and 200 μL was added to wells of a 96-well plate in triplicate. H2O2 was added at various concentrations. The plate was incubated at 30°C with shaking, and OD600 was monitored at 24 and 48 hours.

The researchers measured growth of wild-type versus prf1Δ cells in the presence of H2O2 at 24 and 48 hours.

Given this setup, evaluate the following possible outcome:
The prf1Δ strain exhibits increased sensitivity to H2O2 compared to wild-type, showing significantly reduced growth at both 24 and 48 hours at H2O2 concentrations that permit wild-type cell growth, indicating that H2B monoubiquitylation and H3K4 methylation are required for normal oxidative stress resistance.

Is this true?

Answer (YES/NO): YES